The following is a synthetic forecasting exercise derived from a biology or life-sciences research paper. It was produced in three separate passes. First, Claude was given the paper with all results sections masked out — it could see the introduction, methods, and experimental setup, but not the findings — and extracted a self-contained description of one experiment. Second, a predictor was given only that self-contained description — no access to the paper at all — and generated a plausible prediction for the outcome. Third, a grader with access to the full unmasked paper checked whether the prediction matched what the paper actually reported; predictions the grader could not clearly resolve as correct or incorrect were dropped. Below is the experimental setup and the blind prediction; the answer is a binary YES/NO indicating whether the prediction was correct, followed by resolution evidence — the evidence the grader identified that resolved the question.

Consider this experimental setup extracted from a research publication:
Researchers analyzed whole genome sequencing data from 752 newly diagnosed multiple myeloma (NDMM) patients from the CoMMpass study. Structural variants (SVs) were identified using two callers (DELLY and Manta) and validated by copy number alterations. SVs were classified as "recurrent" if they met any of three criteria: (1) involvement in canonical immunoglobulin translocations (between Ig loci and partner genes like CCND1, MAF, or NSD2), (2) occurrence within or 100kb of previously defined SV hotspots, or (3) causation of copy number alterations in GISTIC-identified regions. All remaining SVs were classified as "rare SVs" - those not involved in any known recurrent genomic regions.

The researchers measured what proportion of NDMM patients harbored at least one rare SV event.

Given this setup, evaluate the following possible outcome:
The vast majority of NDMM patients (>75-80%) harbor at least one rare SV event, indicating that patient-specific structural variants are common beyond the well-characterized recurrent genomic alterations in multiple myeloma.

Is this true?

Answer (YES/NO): YES